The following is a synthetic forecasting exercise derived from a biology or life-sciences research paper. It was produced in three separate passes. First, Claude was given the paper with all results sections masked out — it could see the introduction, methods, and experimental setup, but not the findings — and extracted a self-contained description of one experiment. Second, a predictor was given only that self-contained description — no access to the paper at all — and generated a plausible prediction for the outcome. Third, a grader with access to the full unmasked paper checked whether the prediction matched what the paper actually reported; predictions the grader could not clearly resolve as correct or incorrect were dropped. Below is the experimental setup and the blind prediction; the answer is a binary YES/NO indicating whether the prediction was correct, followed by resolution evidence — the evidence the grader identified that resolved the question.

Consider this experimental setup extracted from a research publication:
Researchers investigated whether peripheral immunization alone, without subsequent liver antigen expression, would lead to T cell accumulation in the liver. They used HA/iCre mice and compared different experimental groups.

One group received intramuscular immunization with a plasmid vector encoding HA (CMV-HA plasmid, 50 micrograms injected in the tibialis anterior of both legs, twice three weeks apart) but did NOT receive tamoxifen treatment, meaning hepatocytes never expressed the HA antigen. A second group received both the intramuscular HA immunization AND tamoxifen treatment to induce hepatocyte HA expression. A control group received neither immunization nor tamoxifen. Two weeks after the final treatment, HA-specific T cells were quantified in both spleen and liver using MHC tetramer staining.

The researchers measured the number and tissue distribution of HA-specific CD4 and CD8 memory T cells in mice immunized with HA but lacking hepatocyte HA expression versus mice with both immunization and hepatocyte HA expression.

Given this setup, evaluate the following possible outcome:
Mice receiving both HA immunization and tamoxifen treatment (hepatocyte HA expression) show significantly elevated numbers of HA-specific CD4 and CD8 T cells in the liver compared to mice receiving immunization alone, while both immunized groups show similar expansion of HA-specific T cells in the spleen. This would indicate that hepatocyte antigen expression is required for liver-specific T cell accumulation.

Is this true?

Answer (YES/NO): YES